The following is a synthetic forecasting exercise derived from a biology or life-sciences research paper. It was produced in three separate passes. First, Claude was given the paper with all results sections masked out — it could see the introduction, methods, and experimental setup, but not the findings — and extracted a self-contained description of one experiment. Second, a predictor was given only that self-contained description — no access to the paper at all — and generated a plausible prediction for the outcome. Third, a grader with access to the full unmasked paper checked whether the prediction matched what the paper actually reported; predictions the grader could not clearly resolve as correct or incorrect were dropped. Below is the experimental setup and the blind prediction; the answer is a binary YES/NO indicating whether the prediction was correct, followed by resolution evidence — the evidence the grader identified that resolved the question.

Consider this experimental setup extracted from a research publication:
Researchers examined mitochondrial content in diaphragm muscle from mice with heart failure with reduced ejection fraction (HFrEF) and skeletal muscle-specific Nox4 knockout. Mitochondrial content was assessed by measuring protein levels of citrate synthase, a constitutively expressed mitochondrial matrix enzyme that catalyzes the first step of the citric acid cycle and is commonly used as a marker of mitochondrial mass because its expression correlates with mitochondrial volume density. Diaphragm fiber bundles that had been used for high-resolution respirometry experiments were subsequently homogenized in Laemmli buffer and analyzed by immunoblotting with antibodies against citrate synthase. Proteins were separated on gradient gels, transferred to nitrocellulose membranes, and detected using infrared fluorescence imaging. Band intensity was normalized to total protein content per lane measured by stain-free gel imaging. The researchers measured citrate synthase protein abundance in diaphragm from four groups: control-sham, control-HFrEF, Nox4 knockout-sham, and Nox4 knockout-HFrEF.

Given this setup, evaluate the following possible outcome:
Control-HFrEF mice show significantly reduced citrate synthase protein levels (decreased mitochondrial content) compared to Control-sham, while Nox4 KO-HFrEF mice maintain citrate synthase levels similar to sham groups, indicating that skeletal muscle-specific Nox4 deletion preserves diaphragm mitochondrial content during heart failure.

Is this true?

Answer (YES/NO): NO